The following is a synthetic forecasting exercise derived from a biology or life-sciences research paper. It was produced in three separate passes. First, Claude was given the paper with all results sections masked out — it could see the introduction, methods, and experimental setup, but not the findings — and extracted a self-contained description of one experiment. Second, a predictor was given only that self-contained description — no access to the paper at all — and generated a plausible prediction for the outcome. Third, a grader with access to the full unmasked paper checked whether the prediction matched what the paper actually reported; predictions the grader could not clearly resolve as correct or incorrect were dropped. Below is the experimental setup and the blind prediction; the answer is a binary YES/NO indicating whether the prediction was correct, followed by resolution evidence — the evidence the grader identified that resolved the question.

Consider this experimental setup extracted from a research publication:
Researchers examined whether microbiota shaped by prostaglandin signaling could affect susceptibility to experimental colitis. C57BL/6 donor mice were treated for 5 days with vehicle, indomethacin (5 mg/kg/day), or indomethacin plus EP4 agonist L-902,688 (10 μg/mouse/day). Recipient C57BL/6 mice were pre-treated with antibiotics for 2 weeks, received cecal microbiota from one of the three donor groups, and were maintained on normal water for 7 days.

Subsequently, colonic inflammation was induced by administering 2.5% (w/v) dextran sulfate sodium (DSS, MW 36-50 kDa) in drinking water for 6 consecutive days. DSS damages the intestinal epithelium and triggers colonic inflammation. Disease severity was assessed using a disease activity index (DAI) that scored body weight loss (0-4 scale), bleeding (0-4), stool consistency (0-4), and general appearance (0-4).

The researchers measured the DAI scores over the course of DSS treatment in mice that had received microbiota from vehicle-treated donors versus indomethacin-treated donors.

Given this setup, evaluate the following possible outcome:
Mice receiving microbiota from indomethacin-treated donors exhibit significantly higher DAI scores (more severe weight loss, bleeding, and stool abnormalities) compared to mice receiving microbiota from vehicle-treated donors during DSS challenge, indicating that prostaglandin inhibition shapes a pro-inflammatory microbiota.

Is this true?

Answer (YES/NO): NO